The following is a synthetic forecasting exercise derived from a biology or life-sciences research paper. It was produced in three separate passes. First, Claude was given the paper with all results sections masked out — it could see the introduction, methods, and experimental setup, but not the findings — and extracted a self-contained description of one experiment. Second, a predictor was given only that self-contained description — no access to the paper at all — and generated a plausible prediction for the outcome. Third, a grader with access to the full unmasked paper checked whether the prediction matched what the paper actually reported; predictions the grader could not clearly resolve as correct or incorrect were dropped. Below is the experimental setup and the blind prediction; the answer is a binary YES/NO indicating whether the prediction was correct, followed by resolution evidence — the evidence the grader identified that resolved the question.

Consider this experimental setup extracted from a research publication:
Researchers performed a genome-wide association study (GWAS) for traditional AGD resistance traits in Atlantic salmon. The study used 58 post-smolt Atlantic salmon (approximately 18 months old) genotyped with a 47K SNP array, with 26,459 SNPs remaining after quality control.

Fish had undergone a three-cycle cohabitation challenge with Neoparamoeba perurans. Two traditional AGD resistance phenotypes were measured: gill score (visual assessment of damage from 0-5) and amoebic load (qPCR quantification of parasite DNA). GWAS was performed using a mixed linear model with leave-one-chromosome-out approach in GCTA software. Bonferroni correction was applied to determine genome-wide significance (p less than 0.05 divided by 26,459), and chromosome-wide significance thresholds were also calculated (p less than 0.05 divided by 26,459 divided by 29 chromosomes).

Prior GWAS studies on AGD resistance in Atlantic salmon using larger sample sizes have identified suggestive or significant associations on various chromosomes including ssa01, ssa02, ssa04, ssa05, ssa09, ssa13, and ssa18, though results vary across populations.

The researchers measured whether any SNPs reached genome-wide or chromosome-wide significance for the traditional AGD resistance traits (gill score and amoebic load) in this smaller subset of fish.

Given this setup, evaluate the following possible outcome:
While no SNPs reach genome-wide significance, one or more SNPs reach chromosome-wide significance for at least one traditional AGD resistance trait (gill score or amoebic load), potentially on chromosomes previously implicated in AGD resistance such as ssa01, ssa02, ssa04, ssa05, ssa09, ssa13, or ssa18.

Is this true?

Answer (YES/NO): YES